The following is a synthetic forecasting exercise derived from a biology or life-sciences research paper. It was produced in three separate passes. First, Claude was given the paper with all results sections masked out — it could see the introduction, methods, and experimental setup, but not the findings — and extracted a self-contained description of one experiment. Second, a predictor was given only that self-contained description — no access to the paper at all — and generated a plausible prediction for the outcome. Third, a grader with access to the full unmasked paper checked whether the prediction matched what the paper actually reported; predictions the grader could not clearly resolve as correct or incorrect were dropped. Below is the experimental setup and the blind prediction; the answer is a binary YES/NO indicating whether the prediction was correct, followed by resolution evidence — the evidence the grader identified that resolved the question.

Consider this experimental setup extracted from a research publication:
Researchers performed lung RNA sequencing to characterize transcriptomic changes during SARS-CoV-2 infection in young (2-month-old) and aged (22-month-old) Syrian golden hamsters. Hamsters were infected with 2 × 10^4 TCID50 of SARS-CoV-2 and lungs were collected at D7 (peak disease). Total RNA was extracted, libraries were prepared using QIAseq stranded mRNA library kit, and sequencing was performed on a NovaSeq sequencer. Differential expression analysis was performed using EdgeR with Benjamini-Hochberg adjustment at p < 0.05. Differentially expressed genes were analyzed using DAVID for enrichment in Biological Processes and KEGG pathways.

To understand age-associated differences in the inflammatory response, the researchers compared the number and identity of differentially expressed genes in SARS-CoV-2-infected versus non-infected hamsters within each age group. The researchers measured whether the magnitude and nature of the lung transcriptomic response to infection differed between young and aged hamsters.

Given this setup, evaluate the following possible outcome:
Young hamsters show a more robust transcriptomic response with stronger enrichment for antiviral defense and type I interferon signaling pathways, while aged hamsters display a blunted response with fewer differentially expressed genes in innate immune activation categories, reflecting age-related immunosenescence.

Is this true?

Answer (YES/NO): NO